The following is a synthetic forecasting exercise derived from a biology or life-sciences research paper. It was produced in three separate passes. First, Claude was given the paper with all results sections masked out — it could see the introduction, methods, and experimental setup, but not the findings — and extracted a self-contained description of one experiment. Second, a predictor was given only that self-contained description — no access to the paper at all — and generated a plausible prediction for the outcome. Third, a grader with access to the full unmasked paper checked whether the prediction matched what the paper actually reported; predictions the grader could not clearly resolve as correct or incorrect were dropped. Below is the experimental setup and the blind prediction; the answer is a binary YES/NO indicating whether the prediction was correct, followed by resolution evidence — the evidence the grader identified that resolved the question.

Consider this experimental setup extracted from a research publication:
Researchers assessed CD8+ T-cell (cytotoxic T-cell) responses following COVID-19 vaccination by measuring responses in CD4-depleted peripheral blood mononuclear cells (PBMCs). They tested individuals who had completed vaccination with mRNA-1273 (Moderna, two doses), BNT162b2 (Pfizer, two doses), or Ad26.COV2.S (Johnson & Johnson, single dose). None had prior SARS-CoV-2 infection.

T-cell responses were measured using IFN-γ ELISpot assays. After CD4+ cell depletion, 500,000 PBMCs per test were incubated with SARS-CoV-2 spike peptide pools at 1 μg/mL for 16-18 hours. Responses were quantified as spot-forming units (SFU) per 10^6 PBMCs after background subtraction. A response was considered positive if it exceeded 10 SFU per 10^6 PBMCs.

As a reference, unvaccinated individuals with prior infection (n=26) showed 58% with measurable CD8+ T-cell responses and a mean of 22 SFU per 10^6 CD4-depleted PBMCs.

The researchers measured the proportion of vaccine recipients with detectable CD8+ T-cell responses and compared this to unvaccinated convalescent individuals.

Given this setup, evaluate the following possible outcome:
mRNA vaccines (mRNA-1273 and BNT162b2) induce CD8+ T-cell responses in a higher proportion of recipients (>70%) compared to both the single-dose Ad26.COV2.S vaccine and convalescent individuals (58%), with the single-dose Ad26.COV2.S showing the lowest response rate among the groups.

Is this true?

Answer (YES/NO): NO